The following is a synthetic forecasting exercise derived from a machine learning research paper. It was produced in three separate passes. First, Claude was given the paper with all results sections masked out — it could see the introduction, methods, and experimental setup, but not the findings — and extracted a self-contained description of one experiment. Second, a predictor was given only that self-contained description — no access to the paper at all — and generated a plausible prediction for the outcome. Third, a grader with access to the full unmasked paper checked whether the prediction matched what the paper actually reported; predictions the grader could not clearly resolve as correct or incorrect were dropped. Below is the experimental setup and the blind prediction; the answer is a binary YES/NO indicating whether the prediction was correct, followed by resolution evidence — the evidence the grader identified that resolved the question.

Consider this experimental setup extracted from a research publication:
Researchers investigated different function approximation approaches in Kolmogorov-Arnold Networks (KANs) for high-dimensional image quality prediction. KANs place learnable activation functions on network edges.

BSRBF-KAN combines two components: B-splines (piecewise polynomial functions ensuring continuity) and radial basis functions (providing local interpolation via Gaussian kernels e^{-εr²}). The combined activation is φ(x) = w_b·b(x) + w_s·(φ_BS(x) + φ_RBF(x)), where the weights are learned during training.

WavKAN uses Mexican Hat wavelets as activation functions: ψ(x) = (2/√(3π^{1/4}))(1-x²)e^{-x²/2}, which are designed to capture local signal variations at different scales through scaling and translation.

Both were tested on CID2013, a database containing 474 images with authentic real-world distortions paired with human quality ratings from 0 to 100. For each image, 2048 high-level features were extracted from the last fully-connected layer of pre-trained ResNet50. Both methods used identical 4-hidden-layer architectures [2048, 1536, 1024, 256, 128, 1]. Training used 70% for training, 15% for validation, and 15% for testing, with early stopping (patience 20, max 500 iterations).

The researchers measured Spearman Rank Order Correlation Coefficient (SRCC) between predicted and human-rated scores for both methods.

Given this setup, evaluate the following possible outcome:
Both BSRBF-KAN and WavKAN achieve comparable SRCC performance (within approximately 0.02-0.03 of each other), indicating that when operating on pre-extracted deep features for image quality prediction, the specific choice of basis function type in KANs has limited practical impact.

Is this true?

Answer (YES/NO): NO